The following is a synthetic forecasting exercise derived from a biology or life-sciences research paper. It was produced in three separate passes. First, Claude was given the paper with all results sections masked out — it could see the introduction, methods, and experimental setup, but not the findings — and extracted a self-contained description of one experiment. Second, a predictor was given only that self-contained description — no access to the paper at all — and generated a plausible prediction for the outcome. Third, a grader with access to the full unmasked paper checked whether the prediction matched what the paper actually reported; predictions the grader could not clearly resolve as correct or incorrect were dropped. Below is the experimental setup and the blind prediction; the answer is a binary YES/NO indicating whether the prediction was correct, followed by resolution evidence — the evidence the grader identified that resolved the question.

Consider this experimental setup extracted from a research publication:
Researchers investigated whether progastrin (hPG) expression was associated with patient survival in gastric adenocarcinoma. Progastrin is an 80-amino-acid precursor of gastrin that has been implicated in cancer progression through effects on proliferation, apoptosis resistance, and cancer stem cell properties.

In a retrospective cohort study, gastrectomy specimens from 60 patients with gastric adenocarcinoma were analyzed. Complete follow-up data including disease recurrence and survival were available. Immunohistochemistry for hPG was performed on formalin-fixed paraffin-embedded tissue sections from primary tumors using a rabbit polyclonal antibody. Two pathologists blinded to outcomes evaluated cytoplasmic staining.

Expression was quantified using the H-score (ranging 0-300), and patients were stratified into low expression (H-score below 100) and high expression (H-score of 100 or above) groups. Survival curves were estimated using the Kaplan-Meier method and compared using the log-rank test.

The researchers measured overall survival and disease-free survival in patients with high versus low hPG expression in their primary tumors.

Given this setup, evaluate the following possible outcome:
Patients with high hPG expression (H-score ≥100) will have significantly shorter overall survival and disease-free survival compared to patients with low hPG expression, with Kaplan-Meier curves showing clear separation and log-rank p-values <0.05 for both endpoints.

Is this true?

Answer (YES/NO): NO